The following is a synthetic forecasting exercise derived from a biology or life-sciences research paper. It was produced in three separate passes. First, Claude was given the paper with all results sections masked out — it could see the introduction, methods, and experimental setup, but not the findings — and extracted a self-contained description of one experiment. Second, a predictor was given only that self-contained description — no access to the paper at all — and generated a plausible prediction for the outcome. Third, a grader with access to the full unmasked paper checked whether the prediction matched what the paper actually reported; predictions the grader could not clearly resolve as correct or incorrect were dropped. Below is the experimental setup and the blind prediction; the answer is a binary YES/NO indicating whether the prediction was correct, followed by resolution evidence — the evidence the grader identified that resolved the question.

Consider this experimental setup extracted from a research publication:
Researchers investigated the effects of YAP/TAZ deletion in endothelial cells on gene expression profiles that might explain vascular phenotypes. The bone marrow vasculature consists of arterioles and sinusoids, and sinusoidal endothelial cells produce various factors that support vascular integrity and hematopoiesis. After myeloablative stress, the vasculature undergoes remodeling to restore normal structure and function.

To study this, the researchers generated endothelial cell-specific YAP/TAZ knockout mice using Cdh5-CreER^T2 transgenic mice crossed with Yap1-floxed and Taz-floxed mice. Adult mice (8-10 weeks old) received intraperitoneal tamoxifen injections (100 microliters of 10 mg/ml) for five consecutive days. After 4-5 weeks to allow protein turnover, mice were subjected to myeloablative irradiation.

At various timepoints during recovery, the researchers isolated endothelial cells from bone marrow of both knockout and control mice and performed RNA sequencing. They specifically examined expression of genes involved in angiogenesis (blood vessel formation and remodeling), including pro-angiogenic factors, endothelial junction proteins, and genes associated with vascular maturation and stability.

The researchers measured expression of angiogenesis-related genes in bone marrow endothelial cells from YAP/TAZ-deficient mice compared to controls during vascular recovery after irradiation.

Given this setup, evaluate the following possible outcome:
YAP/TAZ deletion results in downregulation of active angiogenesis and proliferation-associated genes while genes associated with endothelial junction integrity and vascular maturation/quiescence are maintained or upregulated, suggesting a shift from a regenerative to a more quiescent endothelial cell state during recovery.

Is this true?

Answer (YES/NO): NO